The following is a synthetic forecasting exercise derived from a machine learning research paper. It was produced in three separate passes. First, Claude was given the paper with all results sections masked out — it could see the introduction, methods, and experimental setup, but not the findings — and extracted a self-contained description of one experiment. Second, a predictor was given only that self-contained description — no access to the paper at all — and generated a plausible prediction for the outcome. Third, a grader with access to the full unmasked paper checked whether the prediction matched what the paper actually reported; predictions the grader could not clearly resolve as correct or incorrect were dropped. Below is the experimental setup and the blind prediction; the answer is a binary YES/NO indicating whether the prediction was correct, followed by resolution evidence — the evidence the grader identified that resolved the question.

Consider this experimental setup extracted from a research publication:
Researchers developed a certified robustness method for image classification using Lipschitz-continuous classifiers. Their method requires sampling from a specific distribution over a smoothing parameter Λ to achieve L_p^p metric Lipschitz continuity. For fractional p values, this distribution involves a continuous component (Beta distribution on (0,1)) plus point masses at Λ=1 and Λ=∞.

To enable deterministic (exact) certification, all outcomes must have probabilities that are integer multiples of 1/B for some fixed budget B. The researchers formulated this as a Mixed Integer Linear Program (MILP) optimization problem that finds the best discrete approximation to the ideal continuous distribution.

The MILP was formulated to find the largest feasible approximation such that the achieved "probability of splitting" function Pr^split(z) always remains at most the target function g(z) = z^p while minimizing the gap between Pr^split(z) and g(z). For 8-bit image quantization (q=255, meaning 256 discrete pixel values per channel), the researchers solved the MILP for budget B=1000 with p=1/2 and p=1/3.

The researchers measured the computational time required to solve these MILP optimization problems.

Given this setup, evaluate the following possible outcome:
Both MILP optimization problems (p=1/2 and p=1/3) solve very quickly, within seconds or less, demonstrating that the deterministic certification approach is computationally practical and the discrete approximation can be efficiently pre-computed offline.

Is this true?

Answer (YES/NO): NO